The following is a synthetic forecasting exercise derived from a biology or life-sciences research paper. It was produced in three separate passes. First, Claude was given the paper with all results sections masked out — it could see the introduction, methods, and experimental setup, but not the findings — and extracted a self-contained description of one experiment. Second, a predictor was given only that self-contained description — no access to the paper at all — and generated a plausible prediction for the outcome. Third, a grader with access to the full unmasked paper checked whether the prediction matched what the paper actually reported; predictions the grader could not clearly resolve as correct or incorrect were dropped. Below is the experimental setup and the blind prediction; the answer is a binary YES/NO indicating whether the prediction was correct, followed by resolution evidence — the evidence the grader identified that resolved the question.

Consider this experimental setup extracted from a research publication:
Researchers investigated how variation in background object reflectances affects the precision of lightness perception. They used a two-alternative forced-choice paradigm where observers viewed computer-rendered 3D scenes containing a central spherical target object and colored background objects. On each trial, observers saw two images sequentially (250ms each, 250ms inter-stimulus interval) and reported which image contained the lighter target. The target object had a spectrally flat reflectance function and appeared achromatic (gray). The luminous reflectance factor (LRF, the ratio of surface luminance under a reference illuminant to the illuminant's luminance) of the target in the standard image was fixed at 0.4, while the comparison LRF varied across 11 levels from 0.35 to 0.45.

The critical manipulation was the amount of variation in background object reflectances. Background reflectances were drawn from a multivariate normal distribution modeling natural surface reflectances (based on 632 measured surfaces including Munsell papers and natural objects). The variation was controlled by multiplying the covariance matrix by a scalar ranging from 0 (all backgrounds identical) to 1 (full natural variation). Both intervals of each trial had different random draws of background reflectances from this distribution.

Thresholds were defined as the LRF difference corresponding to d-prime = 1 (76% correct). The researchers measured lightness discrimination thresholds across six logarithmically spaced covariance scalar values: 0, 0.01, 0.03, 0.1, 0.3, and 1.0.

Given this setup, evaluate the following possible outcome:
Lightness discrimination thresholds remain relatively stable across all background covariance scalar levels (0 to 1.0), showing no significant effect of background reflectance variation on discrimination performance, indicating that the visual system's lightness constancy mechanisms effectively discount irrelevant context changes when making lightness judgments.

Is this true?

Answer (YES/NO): NO